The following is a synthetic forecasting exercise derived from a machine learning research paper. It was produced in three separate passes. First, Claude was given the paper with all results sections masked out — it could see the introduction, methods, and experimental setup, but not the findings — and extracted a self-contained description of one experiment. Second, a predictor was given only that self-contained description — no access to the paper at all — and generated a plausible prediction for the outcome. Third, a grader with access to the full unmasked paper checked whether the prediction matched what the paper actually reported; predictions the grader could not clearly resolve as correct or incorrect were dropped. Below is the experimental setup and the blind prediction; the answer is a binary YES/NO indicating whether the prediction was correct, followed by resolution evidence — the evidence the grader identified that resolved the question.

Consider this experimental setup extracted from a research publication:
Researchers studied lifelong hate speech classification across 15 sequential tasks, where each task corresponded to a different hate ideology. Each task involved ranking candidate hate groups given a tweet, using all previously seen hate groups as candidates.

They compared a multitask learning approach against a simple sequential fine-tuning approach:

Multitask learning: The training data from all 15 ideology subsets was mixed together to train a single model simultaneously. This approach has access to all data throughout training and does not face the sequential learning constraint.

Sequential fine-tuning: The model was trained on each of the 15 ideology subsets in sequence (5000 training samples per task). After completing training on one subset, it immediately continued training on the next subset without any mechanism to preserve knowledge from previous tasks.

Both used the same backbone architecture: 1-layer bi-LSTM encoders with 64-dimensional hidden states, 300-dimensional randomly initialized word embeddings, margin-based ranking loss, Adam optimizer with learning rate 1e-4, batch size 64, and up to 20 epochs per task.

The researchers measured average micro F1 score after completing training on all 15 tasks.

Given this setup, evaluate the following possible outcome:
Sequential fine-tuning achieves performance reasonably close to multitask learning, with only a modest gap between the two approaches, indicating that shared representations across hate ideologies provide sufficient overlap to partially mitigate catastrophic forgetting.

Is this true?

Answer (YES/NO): NO